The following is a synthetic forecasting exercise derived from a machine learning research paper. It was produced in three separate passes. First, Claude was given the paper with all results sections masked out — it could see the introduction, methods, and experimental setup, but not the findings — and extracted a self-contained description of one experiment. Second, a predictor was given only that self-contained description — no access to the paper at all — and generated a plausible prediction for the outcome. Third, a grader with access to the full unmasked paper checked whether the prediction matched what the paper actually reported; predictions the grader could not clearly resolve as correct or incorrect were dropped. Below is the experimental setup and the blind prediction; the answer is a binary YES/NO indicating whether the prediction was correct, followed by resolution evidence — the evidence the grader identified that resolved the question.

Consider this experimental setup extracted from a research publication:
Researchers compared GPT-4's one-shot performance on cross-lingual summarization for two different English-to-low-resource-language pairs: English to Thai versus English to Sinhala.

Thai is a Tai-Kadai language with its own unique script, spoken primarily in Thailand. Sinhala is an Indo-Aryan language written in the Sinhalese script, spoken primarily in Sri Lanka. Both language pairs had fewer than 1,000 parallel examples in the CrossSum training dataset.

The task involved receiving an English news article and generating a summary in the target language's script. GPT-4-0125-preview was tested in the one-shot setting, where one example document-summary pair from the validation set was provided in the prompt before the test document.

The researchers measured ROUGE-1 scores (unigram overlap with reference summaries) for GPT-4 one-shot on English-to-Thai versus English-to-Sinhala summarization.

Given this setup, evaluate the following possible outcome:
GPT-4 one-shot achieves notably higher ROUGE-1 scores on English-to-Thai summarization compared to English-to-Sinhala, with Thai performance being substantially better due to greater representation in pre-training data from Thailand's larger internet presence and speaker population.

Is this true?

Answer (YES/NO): NO